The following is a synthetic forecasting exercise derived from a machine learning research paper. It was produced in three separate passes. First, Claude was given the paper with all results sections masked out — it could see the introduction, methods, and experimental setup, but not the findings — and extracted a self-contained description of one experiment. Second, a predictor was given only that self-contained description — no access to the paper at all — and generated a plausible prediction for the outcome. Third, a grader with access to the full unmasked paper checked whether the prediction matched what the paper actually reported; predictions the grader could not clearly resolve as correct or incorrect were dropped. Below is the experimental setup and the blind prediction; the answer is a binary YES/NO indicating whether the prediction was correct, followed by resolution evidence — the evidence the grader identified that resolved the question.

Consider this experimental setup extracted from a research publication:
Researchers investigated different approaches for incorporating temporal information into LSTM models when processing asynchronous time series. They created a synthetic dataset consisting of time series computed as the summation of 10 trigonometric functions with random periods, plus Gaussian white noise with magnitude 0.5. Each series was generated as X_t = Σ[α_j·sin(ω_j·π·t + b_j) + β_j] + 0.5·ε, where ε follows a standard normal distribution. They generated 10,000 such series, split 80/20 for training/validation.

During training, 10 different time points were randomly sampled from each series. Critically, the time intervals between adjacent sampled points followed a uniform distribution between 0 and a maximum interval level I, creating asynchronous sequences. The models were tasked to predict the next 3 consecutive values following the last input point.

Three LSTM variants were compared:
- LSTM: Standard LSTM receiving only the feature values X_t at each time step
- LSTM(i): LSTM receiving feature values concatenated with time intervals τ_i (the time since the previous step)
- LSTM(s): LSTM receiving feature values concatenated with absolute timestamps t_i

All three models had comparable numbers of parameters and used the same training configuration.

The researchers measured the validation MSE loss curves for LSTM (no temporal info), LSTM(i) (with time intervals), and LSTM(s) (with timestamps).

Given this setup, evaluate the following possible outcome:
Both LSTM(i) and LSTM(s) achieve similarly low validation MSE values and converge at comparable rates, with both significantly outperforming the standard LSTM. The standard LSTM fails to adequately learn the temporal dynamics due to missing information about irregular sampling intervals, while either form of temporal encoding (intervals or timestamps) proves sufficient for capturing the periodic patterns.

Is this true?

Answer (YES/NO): NO